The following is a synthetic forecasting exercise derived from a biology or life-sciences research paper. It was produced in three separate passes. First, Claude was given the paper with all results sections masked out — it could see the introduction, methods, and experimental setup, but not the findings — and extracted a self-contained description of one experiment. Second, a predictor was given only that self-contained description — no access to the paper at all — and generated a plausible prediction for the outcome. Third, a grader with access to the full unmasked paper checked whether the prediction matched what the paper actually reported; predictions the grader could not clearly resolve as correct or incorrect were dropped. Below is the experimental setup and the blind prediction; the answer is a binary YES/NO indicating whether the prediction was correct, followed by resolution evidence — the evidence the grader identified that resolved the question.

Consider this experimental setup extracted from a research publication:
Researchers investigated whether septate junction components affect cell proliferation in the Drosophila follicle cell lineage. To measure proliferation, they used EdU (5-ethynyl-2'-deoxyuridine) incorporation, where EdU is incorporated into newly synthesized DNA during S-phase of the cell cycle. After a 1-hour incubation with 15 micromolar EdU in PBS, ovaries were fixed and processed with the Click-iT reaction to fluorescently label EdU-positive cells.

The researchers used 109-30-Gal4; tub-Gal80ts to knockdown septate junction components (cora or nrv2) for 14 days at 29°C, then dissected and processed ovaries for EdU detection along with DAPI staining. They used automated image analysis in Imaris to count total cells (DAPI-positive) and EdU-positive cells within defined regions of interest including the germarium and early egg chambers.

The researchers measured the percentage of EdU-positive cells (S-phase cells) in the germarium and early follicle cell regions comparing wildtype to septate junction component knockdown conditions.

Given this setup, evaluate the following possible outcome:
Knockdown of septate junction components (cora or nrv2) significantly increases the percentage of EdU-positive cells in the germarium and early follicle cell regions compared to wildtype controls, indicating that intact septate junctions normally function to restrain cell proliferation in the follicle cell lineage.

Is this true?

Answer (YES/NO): NO